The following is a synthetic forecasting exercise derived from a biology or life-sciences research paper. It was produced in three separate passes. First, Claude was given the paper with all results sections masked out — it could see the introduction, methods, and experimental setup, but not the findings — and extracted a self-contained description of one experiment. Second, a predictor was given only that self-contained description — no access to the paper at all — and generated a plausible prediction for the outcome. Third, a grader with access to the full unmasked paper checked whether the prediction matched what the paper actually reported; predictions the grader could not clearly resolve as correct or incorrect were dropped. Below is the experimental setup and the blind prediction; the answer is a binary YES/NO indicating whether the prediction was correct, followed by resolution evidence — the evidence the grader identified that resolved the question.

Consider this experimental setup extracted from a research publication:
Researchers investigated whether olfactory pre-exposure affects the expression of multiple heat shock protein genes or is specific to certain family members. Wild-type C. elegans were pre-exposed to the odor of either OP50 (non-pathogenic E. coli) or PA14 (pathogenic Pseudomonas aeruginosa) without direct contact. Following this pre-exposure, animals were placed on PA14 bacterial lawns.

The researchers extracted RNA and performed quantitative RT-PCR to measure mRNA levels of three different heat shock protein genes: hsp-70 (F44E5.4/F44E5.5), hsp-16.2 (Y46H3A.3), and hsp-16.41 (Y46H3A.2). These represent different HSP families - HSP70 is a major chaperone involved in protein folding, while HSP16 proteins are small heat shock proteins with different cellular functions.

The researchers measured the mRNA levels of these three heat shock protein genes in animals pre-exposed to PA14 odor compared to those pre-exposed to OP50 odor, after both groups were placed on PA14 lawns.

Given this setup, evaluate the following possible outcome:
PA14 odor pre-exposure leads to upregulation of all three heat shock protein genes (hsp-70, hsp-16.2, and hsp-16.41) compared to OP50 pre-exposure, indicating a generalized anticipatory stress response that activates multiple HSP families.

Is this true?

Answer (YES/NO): YES